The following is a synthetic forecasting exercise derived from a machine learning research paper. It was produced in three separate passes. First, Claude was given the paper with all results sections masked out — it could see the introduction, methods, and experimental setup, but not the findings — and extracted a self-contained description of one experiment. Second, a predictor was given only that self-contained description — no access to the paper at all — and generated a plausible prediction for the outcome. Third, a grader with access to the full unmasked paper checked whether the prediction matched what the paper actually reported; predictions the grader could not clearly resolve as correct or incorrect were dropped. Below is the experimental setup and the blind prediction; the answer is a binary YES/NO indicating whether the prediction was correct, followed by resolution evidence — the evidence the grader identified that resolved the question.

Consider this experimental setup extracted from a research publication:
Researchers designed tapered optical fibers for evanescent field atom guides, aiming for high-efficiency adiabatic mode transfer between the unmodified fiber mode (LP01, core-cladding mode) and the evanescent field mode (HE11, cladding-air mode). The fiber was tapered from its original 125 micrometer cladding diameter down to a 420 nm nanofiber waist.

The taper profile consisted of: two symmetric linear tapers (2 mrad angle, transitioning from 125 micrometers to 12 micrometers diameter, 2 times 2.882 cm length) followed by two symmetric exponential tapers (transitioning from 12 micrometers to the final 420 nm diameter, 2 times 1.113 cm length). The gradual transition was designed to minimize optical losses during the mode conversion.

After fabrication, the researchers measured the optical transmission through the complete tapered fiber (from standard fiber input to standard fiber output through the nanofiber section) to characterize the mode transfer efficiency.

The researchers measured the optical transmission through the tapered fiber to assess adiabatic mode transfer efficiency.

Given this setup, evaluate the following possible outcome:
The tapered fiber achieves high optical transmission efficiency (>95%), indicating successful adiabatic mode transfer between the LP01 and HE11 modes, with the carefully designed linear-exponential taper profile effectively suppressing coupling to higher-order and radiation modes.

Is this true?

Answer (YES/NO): YES